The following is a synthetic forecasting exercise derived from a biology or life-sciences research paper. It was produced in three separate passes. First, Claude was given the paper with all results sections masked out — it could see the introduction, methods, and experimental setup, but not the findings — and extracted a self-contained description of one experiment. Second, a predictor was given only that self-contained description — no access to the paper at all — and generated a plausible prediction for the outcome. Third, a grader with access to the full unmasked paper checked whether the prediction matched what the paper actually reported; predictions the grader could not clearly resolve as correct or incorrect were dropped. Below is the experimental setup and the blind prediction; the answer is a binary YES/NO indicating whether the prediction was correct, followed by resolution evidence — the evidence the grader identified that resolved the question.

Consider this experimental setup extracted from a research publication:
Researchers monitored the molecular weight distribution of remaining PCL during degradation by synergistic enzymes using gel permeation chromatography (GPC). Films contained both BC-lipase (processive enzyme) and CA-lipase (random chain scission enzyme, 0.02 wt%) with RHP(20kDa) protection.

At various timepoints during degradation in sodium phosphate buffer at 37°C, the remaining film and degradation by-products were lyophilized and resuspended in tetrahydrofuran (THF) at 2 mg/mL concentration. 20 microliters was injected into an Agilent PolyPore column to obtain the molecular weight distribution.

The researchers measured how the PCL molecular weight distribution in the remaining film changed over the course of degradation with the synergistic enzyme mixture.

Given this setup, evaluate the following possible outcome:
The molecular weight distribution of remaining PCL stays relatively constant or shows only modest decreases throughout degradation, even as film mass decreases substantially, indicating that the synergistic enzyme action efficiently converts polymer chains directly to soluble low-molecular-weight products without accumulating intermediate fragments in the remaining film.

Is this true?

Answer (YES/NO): NO